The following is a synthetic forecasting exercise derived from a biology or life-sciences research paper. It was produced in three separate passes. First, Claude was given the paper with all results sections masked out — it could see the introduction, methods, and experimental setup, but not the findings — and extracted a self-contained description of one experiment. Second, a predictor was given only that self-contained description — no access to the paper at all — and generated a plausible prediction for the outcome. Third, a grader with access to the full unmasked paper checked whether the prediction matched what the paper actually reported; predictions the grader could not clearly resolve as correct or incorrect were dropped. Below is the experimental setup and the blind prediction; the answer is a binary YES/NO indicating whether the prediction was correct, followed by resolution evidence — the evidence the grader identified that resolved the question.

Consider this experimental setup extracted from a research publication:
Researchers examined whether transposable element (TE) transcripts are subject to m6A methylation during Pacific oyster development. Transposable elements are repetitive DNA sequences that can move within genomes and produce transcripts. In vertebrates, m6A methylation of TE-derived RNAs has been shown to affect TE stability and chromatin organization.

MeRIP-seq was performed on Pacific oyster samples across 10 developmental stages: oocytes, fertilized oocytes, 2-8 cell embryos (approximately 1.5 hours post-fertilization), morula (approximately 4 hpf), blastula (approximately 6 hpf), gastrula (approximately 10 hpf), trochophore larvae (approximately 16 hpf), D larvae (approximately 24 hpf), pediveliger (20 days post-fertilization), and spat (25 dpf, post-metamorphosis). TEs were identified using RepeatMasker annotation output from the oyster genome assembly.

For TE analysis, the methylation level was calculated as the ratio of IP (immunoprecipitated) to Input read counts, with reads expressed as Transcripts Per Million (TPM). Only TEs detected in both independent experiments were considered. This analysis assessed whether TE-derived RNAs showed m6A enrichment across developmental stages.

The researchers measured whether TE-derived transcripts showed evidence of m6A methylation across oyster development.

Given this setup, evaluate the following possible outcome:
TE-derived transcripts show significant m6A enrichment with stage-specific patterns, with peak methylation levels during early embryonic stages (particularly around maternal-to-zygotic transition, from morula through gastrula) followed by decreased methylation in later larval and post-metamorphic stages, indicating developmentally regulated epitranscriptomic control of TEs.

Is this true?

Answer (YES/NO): NO